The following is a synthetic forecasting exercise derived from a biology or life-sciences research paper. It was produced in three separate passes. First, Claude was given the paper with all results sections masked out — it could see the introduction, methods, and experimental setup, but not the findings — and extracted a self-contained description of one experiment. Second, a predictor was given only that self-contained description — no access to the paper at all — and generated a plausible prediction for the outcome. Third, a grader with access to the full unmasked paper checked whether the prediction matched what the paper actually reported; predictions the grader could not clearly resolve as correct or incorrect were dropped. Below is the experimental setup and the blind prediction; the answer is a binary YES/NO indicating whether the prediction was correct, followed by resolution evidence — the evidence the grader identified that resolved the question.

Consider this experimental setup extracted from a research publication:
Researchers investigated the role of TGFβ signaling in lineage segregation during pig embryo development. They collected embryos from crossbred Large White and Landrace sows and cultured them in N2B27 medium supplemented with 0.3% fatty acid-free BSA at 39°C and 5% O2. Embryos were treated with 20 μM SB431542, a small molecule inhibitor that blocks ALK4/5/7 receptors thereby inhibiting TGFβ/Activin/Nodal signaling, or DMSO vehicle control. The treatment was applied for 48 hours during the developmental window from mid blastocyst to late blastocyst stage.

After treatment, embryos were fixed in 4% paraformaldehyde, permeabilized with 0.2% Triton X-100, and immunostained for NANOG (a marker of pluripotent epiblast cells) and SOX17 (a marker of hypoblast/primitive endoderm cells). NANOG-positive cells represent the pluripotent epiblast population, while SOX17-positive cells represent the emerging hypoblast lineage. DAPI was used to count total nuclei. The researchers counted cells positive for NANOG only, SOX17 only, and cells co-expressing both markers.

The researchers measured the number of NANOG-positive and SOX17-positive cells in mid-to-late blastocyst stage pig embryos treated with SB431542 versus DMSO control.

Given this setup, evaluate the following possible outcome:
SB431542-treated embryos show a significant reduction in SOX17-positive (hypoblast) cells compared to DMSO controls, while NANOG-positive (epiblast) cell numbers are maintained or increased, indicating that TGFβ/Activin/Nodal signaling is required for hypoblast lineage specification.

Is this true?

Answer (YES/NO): NO